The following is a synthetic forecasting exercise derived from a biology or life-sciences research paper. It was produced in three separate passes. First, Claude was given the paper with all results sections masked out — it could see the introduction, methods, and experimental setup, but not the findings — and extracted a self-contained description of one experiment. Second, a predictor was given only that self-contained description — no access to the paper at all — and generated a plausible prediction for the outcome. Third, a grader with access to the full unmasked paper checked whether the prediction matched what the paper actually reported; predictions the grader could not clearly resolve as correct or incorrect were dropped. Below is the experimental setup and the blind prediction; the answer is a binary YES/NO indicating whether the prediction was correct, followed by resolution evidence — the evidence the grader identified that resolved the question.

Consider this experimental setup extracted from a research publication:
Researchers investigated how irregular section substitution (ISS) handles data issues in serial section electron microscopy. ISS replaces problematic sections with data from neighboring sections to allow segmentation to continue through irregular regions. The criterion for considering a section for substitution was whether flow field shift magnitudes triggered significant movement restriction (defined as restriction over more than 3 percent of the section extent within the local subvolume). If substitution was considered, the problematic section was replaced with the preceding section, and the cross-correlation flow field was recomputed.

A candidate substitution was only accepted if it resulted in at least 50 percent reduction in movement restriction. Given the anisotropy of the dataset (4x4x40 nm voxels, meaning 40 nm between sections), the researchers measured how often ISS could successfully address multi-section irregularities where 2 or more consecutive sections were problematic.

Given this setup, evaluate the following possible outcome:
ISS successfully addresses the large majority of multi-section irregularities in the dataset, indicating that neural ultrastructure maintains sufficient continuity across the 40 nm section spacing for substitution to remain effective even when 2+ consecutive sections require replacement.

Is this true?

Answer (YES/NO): NO